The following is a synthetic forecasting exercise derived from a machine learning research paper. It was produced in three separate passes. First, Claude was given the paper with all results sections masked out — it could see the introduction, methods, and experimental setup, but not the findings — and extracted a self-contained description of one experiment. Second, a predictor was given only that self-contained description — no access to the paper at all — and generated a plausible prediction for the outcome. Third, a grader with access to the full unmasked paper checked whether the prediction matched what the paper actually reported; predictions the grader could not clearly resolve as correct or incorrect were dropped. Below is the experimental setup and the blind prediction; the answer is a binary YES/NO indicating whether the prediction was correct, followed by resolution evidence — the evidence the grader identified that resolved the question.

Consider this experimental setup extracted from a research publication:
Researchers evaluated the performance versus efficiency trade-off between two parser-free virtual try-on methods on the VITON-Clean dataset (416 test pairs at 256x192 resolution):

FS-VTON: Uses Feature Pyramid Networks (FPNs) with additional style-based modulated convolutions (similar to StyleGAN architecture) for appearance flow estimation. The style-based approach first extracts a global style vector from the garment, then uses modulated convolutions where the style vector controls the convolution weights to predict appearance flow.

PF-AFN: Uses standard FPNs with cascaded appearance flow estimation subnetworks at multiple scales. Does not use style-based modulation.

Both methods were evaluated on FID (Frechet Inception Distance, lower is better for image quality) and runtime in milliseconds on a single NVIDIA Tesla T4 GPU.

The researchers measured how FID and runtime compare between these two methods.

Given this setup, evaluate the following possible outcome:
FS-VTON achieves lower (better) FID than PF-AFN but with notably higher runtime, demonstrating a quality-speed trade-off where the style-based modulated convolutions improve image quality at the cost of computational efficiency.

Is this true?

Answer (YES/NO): NO